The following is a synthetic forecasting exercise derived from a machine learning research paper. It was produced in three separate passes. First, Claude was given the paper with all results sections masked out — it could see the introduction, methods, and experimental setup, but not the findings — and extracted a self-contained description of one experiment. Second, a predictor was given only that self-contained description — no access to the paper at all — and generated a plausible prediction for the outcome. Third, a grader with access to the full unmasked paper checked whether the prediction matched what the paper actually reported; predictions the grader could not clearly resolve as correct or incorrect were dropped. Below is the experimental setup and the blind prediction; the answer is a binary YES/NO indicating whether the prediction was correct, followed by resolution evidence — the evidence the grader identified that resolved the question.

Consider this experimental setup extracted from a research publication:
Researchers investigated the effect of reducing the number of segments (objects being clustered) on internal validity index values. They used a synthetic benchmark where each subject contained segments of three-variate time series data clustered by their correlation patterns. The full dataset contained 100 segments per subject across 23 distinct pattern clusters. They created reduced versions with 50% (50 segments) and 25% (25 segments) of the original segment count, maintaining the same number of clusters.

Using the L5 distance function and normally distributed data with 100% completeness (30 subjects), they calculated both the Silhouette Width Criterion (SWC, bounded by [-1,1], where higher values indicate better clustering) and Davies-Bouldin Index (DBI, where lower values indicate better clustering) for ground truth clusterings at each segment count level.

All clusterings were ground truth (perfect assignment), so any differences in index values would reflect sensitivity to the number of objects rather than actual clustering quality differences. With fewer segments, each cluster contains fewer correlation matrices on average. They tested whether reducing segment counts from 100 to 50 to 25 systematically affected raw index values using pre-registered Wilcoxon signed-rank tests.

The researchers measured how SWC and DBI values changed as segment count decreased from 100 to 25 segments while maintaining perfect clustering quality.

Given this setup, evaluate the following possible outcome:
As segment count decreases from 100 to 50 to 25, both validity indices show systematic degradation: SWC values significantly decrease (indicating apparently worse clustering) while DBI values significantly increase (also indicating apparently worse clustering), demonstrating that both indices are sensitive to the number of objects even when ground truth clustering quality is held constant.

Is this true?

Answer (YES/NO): NO